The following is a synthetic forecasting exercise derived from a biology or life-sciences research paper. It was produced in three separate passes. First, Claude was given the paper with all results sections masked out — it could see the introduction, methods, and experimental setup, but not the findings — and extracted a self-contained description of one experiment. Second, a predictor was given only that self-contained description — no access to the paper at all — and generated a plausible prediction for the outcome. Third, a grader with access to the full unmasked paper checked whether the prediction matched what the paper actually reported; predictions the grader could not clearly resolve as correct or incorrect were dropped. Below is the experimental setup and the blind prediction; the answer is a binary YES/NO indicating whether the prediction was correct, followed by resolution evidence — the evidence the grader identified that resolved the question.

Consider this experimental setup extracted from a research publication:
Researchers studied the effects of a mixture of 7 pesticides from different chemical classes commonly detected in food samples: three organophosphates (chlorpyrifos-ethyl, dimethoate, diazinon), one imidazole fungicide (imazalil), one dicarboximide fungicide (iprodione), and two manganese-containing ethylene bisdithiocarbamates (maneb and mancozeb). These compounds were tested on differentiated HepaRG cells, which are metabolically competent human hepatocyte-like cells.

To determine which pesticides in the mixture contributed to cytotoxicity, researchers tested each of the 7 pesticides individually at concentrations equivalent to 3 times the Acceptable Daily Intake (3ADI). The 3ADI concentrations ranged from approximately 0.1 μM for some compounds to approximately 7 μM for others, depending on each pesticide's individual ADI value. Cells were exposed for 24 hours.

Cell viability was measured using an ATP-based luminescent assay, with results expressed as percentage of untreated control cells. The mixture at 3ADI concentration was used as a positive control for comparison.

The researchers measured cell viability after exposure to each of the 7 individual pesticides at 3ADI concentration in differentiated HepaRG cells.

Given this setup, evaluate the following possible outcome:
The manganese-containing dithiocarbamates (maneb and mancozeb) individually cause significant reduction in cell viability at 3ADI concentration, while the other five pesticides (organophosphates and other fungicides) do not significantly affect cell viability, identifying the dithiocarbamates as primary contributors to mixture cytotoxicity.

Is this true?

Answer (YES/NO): YES